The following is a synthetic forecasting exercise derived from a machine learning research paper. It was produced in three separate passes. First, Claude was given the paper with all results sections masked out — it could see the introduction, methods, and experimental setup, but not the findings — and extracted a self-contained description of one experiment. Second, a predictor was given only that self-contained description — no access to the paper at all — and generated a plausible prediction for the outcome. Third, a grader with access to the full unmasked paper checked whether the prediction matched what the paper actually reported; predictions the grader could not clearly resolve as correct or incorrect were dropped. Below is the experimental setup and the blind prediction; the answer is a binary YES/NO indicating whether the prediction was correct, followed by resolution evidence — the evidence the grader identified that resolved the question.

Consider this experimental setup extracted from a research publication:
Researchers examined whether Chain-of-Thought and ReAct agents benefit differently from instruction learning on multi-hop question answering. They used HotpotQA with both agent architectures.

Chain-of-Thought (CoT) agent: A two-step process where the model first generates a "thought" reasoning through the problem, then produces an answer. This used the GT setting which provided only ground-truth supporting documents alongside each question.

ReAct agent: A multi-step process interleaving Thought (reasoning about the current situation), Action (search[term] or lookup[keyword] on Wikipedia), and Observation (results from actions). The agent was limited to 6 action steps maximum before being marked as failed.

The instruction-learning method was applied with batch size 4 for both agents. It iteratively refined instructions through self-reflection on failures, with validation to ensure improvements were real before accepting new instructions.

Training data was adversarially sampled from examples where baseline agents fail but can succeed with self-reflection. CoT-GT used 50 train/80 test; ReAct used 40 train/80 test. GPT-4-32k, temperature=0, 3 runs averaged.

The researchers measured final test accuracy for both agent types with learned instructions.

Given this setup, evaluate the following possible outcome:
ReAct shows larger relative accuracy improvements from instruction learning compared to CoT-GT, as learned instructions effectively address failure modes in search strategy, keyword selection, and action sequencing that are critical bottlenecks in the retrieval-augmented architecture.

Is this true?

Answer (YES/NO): NO